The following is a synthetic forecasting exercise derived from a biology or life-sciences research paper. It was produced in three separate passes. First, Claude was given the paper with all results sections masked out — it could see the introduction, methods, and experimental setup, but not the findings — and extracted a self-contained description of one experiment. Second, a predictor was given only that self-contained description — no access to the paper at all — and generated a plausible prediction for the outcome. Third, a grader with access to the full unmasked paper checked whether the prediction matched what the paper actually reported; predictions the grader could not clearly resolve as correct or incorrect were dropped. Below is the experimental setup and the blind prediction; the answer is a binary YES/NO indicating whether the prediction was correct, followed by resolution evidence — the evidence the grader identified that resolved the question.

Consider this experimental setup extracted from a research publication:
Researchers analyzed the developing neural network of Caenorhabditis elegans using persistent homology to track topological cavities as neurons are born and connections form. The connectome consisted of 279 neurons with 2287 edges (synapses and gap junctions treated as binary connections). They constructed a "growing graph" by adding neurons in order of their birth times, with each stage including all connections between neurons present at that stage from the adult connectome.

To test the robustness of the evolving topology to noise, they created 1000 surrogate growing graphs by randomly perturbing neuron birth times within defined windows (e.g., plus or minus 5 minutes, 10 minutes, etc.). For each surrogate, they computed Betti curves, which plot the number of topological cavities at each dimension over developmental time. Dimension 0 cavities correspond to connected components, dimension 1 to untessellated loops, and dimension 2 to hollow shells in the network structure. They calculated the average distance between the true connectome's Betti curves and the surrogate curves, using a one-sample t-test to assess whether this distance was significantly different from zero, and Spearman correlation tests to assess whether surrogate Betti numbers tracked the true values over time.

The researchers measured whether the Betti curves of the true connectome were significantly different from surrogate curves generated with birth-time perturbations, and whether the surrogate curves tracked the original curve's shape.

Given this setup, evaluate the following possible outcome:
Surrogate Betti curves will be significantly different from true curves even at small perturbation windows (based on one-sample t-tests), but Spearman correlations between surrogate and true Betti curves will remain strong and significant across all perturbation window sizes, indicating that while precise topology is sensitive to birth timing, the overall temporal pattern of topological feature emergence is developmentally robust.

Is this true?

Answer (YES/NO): YES